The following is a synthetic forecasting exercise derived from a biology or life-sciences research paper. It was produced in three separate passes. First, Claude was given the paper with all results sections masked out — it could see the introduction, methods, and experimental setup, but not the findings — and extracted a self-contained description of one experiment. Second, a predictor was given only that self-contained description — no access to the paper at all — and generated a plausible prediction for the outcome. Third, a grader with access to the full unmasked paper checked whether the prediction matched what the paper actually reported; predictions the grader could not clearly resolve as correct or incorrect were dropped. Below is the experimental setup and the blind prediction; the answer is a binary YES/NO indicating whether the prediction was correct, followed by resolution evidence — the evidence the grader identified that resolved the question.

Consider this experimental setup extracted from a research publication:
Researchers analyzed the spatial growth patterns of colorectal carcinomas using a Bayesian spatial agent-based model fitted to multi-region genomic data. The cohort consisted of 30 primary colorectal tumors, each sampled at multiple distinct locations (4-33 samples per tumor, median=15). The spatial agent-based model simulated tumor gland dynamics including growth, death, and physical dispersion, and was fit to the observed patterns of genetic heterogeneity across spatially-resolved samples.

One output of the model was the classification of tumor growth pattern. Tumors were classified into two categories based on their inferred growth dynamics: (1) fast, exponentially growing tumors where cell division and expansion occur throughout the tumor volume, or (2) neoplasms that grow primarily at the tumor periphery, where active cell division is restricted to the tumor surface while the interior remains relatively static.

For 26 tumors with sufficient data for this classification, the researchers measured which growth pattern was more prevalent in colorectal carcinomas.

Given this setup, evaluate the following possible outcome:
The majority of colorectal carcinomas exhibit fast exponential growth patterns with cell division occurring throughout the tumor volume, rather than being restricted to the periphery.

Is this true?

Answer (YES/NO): NO